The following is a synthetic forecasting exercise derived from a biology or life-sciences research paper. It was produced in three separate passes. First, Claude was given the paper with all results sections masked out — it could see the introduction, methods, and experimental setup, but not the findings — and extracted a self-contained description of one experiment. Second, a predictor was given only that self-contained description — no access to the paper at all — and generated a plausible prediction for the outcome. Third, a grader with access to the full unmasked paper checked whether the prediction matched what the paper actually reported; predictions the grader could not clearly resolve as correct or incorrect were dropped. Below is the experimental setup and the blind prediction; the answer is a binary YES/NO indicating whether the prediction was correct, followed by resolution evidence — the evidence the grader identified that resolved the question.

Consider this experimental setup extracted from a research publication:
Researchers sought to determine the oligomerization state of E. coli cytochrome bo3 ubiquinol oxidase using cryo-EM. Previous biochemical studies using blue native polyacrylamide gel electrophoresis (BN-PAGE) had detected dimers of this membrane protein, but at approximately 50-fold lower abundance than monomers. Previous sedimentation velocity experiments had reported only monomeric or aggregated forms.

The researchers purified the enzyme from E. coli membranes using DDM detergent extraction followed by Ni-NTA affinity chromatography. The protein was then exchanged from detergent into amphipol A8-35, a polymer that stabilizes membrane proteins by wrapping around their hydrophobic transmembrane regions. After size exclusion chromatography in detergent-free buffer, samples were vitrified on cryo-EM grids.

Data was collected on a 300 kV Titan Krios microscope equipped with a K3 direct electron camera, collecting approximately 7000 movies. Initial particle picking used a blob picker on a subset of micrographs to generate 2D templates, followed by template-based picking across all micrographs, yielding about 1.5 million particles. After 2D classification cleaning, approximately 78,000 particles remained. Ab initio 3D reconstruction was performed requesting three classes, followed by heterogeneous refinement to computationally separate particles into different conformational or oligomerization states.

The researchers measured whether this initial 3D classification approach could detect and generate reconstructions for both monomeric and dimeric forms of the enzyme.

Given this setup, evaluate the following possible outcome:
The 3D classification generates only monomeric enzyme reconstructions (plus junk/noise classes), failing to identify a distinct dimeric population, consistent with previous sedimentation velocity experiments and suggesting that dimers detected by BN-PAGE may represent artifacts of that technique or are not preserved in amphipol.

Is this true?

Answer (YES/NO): NO